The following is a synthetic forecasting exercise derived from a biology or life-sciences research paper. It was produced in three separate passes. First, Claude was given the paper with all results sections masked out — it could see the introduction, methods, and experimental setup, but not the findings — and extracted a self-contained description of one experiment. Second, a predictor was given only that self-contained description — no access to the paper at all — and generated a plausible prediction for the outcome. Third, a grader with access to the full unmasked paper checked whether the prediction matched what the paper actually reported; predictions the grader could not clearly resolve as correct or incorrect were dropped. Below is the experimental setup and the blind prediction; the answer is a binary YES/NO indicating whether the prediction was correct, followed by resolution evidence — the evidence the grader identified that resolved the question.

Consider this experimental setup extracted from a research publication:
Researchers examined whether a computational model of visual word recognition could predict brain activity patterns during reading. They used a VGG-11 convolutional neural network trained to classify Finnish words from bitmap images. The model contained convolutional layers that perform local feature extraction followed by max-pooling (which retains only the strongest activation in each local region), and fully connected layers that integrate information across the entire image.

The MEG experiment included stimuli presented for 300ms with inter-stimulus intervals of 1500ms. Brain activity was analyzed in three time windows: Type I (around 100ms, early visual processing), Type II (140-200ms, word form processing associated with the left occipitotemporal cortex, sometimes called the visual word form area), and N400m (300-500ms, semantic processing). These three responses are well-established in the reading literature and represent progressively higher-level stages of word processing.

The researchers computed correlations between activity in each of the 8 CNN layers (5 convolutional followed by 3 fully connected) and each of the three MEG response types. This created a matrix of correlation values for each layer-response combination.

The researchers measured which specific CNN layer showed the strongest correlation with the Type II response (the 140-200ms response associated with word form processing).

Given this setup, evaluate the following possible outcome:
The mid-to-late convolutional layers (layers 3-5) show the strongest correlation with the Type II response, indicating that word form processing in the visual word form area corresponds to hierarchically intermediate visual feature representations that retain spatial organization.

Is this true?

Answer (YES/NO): NO